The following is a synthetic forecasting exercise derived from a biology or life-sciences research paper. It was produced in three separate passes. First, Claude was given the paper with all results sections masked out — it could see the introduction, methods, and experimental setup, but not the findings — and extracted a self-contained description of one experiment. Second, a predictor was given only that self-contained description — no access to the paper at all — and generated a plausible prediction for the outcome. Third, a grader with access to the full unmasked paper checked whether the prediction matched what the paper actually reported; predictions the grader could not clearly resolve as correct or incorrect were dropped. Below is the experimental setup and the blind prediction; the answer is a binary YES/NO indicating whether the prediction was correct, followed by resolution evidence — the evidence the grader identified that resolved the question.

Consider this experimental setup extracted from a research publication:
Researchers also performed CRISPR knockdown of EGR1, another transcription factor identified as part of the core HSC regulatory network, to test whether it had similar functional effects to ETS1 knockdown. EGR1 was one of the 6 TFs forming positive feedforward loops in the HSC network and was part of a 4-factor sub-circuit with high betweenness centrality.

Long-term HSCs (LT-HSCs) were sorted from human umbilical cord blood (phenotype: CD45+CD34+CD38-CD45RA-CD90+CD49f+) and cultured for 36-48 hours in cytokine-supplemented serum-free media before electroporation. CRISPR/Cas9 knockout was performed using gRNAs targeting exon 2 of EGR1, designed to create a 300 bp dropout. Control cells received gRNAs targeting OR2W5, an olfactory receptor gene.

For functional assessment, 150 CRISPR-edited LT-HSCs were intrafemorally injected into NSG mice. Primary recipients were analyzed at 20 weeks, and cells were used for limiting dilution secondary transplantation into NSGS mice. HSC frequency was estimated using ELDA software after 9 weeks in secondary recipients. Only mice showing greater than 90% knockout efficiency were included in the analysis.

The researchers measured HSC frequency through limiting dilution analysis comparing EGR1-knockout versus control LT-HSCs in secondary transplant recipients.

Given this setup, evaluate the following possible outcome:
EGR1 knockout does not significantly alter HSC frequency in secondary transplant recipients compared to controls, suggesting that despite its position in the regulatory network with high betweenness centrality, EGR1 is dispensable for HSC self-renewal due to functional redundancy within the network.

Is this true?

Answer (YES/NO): NO